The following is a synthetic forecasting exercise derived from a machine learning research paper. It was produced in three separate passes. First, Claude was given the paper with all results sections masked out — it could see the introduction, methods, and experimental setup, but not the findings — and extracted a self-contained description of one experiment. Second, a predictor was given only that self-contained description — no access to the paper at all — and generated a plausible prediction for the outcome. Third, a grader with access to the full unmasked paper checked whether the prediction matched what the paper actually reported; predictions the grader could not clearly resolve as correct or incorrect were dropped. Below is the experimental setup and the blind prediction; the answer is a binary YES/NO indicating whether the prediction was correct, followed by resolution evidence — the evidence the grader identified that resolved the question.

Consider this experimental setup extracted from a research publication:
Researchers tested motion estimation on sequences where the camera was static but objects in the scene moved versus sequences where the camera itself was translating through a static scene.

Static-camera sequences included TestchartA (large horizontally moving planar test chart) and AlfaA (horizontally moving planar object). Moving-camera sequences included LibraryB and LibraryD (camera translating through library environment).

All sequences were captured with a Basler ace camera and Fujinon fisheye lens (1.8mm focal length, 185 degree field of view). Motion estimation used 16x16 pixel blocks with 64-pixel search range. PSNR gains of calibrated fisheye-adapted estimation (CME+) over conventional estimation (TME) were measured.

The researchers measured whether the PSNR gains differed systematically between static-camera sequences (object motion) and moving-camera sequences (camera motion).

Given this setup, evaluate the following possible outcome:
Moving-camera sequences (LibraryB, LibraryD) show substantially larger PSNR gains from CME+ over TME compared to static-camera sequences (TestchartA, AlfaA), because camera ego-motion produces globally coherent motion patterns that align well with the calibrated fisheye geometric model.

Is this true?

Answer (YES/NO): NO